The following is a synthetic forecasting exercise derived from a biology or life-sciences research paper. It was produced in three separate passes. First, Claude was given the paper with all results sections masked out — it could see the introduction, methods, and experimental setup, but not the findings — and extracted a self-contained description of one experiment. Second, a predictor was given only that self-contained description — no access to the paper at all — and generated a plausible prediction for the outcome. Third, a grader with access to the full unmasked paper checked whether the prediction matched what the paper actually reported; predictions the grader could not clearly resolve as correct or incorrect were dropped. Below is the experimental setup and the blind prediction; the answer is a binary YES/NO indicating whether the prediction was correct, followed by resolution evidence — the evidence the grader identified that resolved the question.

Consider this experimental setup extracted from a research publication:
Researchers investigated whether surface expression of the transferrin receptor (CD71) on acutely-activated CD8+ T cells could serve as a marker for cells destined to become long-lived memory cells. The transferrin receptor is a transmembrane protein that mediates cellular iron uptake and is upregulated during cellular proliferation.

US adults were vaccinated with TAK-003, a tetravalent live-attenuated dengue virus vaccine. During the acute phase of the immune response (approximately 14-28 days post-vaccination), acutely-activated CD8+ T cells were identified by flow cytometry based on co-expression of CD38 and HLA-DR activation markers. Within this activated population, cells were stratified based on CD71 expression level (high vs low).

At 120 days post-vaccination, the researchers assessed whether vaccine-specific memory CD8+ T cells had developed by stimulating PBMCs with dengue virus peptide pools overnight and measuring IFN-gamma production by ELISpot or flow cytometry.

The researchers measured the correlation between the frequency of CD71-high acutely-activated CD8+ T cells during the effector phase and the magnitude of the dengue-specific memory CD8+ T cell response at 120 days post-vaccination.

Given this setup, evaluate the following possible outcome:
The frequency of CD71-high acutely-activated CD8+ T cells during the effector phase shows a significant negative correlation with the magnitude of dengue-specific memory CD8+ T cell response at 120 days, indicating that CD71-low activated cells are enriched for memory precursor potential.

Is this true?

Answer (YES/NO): NO